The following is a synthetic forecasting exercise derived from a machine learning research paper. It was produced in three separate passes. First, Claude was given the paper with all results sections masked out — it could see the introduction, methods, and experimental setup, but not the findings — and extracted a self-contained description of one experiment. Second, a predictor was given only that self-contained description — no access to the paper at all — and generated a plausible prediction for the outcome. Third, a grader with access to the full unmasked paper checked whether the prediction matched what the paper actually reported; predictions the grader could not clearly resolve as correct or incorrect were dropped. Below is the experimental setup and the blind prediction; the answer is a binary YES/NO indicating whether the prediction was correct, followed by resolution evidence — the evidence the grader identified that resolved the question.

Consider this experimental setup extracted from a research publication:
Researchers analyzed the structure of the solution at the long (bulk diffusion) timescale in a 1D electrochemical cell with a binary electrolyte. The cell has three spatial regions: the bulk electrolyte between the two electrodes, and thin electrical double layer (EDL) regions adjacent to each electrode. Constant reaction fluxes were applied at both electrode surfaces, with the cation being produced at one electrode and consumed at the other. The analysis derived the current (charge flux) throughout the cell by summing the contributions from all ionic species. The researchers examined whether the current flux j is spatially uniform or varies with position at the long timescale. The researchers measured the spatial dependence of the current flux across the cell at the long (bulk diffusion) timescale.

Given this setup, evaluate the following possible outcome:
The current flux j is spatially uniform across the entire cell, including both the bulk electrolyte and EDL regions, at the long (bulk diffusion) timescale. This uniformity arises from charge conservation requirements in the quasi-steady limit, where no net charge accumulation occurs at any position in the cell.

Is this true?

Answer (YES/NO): YES